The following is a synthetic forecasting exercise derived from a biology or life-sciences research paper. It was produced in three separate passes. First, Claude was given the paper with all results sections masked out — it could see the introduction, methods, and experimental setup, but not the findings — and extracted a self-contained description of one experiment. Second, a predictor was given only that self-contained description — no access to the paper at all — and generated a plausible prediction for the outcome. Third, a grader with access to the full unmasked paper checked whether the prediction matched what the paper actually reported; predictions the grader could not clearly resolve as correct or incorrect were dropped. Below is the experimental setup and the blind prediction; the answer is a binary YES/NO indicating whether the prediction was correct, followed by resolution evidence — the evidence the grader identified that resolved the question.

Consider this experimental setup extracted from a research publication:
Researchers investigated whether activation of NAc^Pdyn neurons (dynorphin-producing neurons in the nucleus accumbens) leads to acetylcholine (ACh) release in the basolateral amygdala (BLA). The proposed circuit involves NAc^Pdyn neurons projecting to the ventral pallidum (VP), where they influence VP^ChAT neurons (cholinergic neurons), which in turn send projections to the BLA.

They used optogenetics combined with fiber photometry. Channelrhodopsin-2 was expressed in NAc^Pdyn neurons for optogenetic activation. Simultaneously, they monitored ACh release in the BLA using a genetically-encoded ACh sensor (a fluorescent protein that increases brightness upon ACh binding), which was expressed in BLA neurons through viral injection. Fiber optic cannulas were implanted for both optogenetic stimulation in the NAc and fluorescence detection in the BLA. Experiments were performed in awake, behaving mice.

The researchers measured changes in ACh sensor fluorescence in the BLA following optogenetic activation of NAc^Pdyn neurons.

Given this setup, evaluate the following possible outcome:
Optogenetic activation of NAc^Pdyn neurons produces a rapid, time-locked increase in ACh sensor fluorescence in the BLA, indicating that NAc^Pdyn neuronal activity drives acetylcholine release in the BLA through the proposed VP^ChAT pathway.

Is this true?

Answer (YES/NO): YES